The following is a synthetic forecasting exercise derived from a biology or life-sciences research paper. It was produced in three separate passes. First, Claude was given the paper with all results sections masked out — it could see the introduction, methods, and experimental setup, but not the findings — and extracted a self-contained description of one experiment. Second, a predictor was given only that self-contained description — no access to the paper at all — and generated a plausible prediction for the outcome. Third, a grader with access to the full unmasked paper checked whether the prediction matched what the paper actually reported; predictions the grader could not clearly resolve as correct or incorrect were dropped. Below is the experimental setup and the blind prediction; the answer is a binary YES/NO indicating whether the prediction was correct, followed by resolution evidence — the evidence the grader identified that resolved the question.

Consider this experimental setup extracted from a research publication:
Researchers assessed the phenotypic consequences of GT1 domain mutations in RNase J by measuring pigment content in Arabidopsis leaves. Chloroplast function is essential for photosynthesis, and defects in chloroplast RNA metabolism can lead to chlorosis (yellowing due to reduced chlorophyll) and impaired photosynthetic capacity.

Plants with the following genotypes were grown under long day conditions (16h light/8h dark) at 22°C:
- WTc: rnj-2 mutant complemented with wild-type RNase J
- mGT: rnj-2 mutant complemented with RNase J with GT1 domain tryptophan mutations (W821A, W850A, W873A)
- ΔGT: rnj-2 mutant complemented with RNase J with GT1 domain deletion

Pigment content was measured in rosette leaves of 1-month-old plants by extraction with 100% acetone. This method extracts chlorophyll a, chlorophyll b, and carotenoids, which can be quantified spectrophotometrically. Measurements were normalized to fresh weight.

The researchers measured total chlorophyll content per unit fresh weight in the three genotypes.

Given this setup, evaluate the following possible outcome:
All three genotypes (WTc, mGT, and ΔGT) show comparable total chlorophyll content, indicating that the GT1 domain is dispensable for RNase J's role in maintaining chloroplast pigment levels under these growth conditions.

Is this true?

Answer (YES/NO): YES